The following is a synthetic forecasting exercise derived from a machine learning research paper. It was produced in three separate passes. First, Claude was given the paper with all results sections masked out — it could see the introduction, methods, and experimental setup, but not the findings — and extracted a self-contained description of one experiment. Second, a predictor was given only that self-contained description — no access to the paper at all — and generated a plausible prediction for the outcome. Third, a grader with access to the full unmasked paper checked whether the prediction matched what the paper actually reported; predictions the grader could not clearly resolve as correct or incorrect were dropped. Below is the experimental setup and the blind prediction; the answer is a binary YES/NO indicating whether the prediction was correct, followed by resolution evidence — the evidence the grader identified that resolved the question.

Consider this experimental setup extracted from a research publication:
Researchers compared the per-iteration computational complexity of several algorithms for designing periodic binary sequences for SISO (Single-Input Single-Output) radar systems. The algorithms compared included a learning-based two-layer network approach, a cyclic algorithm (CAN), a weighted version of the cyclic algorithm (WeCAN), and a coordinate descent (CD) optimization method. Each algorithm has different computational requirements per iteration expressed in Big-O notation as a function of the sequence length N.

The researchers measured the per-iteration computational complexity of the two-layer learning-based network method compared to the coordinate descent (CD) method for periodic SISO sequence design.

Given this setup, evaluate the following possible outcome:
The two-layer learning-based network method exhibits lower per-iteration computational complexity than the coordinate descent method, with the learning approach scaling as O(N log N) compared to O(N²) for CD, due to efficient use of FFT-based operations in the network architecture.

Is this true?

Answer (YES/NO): NO